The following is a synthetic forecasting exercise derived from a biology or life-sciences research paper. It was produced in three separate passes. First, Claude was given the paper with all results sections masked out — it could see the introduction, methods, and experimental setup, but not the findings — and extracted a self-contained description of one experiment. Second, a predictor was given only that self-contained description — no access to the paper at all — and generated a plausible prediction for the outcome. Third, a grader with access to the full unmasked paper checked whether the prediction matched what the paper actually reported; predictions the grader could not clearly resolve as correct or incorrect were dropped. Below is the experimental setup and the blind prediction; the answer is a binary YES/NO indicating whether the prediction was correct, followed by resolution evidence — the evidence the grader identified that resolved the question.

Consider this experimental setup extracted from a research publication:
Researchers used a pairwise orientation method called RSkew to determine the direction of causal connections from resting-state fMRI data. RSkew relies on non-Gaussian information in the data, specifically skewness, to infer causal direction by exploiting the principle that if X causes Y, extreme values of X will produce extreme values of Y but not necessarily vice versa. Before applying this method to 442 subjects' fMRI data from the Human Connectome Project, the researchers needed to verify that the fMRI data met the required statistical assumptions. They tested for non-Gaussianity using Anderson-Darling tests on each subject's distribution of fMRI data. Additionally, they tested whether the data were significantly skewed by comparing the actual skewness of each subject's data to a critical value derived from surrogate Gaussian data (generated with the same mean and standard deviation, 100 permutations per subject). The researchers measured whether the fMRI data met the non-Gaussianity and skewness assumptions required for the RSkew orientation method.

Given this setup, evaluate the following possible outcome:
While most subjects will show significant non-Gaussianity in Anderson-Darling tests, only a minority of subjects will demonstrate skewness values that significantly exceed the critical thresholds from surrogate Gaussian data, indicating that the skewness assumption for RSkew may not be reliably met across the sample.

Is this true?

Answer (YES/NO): NO